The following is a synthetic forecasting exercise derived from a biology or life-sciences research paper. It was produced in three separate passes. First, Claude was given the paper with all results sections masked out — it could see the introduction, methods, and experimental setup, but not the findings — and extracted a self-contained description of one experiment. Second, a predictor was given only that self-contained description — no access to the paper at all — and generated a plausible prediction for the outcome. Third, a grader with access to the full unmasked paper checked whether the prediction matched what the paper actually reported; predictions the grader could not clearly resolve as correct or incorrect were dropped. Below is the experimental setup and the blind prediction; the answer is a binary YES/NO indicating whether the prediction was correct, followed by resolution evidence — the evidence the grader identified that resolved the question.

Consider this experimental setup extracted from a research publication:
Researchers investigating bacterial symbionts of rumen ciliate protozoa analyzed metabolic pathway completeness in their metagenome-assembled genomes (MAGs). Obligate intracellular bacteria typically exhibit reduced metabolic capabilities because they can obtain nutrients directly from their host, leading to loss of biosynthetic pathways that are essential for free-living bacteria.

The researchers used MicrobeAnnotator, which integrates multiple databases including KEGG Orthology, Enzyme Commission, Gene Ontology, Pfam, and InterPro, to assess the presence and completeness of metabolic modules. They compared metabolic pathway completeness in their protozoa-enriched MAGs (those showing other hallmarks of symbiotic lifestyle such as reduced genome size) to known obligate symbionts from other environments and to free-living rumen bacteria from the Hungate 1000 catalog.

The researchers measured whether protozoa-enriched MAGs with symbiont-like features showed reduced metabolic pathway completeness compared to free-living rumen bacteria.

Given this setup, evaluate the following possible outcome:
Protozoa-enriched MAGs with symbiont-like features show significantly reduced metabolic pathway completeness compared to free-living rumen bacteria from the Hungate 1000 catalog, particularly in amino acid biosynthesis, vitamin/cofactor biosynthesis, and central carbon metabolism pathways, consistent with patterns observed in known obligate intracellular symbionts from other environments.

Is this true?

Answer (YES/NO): YES